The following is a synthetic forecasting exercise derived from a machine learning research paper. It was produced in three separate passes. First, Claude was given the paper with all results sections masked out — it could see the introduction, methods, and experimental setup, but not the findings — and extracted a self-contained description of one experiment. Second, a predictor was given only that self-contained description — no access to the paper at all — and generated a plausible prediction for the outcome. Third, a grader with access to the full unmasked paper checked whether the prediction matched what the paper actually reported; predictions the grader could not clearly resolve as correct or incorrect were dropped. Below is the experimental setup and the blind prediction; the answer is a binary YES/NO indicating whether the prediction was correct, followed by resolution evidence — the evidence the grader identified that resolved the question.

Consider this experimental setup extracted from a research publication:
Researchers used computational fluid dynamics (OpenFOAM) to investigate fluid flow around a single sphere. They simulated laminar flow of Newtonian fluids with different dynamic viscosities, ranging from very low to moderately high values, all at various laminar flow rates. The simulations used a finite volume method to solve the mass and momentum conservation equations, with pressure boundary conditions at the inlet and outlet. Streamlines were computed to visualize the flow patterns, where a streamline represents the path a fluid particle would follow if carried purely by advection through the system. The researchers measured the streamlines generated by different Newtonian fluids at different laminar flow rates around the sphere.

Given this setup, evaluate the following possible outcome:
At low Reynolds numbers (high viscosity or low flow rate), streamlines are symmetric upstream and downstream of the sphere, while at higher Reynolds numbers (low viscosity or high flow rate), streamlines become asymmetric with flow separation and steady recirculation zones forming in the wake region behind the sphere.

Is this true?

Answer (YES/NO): NO